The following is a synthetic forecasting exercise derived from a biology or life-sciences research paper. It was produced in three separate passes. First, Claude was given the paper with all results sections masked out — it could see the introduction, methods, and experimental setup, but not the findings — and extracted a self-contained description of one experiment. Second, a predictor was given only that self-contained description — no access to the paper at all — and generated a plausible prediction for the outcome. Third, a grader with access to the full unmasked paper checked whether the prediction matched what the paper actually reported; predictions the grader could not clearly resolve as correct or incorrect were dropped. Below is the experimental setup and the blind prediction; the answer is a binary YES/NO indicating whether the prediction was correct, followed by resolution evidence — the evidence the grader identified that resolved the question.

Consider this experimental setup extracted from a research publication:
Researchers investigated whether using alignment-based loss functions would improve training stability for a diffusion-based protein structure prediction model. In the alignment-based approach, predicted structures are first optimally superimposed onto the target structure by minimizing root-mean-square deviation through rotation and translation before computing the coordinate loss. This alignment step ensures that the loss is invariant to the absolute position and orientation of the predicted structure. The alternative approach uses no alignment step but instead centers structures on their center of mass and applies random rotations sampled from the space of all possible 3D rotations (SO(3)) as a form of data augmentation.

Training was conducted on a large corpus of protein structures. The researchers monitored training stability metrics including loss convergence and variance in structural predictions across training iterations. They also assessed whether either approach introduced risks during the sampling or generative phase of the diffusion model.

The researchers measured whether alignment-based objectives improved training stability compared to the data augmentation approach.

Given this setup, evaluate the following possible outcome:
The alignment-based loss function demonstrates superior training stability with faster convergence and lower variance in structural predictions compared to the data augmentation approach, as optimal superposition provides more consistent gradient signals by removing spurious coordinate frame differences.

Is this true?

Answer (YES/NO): NO